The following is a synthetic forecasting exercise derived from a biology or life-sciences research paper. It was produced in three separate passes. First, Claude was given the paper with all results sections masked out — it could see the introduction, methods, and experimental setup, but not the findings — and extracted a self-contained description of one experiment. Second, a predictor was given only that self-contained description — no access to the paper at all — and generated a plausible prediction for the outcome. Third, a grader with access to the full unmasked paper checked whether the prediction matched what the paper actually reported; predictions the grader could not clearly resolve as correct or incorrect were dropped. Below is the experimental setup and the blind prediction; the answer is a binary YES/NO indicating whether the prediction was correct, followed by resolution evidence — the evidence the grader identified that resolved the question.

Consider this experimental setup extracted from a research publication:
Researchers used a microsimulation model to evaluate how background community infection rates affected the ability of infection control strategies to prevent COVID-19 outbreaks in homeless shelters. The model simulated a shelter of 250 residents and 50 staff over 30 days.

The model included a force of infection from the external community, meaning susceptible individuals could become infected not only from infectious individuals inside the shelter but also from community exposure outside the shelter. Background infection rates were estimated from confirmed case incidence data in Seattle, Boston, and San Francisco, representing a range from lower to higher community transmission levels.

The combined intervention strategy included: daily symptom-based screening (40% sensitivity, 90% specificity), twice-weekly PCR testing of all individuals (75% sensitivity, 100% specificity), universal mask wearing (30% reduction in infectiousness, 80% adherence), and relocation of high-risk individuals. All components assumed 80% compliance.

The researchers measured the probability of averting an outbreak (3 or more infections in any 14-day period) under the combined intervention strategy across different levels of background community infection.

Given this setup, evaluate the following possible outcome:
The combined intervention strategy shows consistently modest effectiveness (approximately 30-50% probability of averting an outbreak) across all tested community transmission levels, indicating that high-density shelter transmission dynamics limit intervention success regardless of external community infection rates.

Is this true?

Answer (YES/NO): NO